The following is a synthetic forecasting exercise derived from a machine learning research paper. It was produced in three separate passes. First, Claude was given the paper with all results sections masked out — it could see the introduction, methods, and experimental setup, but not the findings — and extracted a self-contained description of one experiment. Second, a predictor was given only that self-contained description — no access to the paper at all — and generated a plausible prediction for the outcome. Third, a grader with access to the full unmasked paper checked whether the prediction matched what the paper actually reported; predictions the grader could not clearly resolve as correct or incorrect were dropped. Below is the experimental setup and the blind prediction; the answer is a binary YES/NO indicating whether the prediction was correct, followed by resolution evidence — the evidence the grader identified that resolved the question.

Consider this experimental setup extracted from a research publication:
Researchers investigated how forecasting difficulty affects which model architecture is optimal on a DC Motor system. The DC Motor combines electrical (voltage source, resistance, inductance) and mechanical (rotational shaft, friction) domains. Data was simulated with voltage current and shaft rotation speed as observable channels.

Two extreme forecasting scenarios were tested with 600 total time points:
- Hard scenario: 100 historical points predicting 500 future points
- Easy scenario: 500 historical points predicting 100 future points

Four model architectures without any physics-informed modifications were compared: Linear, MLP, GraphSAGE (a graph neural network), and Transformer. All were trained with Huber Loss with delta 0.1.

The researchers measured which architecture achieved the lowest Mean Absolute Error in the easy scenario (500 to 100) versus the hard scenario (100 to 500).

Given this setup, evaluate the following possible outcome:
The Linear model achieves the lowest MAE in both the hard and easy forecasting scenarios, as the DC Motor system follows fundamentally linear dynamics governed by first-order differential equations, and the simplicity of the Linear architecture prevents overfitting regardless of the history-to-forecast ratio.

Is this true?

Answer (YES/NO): NO